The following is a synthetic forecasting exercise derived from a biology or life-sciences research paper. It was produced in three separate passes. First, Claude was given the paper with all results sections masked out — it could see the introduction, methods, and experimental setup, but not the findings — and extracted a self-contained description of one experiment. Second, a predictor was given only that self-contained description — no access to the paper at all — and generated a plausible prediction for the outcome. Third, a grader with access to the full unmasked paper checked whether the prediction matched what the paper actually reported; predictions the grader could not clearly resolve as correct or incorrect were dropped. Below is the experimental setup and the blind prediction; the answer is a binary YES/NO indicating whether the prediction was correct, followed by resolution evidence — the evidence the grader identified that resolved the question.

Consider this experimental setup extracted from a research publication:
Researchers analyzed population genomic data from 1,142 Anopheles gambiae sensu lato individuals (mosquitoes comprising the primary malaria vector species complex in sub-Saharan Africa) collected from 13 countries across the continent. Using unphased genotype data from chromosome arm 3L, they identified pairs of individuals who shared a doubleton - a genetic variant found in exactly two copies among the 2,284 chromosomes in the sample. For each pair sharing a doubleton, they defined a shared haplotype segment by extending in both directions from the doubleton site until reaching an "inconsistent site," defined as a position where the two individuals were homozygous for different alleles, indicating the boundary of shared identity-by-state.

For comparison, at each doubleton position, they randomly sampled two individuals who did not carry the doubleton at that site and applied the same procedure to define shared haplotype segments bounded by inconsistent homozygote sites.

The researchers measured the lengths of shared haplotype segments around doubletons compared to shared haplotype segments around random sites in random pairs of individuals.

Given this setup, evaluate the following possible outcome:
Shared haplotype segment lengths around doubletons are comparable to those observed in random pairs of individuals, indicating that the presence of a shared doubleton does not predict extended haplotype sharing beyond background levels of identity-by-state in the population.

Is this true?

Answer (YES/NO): NO